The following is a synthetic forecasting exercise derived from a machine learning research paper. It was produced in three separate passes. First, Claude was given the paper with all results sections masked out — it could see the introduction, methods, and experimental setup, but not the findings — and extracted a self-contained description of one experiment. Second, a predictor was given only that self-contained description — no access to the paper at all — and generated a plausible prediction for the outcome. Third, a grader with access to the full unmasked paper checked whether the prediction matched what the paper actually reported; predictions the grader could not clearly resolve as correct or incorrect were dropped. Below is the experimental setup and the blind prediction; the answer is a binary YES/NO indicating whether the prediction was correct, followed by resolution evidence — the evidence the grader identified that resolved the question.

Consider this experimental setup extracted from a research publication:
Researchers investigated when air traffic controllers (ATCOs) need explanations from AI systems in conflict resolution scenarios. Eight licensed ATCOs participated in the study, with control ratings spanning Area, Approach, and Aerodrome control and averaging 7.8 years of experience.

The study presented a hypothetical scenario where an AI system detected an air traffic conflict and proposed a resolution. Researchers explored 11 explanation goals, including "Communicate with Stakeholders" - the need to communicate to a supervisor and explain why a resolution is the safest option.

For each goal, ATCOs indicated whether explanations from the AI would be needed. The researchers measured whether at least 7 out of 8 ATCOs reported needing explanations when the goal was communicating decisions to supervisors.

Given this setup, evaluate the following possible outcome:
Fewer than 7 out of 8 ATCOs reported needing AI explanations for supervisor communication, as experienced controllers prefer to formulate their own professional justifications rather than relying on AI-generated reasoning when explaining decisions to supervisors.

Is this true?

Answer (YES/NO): NO